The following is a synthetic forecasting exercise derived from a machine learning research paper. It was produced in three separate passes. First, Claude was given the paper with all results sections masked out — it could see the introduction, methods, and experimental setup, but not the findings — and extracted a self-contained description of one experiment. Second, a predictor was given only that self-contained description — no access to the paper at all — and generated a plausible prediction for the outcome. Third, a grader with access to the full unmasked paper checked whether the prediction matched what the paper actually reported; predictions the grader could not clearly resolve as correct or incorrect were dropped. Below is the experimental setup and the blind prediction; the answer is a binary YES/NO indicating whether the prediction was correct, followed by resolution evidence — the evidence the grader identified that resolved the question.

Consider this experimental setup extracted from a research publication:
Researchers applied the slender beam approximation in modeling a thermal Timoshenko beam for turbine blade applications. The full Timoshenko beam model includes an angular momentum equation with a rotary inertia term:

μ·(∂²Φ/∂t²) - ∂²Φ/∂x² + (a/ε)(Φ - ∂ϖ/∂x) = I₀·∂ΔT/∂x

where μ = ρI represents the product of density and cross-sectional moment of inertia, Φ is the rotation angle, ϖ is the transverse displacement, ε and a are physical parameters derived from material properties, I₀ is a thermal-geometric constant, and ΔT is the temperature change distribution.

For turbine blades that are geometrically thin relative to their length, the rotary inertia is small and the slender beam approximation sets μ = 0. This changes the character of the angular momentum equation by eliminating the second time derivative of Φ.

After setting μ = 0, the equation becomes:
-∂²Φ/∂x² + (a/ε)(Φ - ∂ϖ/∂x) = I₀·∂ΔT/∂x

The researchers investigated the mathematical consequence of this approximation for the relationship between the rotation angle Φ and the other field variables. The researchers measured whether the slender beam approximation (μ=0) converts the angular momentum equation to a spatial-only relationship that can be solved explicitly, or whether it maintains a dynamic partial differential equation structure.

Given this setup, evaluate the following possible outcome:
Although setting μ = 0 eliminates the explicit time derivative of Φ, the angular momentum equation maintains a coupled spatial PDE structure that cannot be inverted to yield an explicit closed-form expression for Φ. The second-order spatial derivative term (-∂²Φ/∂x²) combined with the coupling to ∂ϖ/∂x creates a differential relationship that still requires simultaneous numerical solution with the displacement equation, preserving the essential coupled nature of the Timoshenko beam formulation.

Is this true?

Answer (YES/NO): NO